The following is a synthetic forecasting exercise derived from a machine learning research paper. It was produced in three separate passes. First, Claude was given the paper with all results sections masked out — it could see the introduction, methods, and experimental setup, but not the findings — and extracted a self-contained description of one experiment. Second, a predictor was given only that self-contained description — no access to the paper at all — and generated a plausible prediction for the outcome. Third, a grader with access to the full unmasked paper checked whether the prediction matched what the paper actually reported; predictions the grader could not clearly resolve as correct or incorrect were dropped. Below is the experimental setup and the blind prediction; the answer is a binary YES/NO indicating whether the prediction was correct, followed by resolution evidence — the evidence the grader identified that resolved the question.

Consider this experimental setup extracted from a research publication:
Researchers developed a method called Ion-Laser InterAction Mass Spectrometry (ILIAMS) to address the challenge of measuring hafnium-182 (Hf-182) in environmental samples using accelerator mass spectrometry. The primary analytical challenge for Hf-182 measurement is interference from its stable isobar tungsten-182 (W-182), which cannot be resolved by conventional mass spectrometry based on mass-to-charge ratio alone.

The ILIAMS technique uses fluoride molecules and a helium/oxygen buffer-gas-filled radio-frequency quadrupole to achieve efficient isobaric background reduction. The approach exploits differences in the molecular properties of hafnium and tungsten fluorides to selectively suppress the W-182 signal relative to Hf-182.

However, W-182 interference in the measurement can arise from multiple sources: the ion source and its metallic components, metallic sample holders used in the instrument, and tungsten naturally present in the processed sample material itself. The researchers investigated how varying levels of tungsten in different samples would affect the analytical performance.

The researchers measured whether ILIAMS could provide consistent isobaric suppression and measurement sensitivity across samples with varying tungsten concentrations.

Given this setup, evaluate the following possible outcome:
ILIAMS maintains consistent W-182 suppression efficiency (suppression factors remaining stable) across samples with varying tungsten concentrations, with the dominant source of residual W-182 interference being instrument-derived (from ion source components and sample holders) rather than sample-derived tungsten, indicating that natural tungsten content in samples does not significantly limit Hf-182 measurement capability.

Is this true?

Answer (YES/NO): NO